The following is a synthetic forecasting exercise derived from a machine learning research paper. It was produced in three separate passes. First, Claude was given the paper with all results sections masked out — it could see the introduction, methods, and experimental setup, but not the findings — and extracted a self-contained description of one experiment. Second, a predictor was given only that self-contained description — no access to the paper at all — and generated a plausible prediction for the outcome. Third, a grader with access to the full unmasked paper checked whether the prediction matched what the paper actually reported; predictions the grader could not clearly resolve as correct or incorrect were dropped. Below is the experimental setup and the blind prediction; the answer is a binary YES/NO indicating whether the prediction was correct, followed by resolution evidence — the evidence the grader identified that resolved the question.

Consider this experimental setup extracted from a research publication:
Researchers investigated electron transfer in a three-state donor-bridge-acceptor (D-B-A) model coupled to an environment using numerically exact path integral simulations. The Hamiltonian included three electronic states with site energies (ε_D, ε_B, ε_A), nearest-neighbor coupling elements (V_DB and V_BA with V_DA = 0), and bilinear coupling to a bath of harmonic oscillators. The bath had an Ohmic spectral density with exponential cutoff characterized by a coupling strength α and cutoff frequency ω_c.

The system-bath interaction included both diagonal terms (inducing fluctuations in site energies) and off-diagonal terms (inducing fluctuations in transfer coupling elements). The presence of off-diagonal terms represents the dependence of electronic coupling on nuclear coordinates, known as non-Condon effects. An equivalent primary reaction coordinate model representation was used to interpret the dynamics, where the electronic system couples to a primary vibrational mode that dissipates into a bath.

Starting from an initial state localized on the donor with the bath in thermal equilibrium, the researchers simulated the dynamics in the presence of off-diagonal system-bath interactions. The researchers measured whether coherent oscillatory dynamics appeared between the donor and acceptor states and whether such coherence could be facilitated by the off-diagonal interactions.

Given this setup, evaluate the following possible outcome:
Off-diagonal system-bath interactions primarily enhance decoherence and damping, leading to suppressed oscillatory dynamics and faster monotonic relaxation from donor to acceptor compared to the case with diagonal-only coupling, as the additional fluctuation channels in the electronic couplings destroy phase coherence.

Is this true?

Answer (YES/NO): NO